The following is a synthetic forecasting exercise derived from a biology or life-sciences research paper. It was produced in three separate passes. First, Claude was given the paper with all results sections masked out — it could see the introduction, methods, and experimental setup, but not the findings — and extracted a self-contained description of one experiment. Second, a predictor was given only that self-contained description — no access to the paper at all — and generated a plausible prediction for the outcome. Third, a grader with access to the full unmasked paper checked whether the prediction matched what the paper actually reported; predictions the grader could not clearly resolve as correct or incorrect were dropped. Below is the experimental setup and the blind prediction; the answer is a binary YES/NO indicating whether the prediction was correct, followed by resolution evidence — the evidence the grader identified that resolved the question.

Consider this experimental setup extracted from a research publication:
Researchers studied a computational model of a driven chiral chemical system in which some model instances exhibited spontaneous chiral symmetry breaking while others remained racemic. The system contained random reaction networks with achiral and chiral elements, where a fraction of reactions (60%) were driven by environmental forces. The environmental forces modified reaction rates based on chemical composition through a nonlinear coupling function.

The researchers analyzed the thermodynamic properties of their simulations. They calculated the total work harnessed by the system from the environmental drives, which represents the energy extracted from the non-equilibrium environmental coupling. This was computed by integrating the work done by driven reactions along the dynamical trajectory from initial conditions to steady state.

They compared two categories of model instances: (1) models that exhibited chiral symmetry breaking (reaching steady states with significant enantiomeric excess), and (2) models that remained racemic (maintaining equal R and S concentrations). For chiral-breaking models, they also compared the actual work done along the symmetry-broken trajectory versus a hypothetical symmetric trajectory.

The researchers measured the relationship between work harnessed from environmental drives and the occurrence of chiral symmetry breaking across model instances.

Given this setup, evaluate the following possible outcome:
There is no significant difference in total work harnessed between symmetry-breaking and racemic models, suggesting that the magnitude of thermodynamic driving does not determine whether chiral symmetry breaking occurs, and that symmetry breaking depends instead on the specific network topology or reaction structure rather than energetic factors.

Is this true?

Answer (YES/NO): NO